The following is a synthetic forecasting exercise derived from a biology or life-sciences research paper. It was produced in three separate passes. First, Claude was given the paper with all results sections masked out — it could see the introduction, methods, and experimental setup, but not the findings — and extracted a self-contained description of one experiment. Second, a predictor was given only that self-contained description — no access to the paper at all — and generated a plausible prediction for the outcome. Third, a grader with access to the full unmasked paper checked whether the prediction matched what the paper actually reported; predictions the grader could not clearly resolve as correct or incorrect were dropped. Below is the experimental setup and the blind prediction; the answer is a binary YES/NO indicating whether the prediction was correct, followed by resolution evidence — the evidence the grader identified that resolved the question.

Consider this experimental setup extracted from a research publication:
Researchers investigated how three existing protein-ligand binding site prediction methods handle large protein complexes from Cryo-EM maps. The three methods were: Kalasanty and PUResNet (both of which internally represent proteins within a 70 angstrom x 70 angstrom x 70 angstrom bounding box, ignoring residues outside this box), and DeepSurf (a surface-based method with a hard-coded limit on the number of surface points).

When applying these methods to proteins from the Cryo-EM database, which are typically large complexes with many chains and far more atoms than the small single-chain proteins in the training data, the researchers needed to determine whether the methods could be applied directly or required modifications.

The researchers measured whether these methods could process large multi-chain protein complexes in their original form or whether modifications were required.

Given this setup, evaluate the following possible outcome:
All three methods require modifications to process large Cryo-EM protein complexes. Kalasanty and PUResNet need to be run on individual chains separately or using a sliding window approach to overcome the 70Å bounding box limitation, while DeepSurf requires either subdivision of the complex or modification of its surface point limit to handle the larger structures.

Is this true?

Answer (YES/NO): YES